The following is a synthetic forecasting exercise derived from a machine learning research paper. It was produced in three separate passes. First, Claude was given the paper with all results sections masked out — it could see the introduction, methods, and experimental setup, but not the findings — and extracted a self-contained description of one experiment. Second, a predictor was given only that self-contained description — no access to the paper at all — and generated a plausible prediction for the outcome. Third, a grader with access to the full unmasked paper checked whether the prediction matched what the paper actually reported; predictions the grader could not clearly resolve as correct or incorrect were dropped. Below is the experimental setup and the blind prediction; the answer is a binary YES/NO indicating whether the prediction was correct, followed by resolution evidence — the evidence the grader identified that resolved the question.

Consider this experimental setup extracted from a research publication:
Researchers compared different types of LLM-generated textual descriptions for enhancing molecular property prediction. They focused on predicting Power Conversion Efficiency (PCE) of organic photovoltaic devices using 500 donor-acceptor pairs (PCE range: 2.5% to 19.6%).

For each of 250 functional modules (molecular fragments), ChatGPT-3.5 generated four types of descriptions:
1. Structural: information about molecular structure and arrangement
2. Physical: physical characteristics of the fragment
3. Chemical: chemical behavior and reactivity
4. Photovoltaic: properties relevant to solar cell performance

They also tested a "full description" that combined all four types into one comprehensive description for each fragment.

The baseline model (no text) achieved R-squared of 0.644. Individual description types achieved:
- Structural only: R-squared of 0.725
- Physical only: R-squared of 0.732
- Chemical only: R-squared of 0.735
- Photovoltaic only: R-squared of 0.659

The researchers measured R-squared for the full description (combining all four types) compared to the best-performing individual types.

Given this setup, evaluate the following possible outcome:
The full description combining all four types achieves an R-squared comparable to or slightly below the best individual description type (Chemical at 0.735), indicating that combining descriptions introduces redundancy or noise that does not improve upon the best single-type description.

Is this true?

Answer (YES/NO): NO